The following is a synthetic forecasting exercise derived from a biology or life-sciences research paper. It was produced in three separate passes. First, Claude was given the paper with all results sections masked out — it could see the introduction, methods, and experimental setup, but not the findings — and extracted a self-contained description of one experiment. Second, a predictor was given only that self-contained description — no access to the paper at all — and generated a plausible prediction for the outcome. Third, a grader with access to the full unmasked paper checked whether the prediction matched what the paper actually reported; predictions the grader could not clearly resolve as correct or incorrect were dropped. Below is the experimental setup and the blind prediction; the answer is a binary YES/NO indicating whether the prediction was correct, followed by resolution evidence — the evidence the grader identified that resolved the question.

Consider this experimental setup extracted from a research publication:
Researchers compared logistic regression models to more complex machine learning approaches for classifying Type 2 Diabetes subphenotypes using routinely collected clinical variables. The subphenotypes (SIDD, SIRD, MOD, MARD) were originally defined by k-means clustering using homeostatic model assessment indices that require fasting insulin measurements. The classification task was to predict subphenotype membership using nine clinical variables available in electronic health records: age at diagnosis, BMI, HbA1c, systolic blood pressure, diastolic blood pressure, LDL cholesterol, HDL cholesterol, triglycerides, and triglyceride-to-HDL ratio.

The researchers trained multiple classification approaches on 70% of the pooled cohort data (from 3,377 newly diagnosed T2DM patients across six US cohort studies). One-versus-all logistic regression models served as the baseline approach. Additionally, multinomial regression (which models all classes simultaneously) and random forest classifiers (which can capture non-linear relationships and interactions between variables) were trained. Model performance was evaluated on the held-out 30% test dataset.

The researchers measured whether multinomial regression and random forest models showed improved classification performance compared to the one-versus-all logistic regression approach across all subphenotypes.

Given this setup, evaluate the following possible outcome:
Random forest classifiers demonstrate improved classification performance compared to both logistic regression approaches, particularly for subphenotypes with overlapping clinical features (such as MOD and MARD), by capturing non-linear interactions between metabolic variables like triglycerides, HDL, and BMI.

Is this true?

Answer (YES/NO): NO